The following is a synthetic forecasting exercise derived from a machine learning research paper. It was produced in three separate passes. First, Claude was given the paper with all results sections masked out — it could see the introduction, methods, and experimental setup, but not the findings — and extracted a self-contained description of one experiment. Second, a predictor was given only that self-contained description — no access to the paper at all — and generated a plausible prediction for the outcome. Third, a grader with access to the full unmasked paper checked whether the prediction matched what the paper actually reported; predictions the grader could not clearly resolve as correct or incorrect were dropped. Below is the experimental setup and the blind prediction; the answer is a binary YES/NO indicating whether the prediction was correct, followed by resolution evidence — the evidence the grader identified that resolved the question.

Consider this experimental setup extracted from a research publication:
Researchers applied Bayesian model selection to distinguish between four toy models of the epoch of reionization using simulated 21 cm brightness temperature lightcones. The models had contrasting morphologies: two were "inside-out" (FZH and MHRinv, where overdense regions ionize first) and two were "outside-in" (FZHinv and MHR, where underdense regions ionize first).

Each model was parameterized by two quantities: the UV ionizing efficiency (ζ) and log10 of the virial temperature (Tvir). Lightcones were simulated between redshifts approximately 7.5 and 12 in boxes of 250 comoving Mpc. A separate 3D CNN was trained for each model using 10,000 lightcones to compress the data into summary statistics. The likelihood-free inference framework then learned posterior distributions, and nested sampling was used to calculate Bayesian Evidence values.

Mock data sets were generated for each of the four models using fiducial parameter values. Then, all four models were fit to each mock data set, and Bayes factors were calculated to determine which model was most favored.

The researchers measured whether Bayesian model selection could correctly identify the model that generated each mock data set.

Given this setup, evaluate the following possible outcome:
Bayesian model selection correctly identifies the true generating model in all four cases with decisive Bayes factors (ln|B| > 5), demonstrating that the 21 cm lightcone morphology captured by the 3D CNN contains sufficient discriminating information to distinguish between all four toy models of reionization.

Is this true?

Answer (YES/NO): YES